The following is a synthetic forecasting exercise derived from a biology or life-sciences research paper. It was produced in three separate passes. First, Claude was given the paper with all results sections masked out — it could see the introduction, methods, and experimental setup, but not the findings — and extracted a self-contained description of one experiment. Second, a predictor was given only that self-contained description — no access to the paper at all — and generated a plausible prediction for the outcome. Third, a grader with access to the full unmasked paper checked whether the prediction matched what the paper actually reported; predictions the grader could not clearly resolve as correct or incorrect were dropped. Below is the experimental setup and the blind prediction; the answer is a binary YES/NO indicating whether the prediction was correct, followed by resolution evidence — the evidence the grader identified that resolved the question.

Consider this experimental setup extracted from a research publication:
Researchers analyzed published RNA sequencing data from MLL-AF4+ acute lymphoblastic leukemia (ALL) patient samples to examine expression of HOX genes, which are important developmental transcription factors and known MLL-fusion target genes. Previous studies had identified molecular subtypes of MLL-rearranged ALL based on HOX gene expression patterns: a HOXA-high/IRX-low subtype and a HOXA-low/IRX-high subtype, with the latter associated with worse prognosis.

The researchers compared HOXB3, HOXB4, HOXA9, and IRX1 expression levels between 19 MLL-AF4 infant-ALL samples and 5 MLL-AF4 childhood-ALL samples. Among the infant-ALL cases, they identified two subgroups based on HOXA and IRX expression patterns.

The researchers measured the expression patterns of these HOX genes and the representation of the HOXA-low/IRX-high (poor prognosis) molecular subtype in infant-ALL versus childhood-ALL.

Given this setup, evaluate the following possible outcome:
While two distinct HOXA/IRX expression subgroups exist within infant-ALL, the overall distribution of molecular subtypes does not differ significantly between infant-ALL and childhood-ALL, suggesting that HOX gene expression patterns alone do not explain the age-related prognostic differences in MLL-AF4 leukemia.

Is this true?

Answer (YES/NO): NO